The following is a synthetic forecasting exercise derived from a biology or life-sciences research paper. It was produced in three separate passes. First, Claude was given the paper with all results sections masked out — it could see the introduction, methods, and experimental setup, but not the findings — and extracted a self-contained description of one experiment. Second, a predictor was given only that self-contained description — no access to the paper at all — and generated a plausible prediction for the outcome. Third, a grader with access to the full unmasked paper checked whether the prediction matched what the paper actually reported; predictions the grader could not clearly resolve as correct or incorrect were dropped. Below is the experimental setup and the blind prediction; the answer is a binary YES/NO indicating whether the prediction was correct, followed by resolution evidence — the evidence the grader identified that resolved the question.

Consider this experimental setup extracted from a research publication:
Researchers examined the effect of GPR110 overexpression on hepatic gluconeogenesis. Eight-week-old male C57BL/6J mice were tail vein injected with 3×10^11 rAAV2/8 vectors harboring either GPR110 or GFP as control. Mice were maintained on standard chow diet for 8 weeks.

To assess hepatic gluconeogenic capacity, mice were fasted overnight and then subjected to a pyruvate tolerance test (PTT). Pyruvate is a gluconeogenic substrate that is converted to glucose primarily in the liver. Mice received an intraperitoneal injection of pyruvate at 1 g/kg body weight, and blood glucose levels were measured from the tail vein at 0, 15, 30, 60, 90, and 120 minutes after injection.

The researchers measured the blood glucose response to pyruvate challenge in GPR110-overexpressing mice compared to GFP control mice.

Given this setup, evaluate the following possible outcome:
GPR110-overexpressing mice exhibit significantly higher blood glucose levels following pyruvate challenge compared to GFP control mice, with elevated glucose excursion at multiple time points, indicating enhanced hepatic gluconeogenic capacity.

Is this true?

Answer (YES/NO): NO